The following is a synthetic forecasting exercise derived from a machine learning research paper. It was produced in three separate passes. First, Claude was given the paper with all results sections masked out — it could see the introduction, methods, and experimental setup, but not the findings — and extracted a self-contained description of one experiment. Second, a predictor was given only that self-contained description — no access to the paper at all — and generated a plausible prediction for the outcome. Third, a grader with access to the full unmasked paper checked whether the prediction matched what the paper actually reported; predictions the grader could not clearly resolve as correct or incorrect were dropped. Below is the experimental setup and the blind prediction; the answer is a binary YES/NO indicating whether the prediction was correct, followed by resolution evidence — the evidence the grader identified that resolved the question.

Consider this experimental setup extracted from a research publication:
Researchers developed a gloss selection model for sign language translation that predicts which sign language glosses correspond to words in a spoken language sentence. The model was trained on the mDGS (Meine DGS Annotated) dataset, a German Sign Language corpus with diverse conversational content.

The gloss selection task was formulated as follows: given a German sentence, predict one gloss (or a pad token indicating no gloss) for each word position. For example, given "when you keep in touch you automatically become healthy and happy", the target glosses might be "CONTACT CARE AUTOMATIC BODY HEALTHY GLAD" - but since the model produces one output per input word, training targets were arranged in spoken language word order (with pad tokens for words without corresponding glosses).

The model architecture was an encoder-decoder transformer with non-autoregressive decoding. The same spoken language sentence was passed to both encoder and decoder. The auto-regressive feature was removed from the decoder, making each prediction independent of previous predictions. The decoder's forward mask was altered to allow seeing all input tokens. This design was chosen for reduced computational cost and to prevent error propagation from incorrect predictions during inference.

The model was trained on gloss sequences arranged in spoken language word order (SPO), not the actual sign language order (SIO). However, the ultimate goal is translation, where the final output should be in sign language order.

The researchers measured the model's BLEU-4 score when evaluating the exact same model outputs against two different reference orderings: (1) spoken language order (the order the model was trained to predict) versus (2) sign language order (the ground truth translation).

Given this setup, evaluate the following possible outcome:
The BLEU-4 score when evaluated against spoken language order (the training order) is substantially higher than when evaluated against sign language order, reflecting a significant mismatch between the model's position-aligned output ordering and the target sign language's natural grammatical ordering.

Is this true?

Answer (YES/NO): NO